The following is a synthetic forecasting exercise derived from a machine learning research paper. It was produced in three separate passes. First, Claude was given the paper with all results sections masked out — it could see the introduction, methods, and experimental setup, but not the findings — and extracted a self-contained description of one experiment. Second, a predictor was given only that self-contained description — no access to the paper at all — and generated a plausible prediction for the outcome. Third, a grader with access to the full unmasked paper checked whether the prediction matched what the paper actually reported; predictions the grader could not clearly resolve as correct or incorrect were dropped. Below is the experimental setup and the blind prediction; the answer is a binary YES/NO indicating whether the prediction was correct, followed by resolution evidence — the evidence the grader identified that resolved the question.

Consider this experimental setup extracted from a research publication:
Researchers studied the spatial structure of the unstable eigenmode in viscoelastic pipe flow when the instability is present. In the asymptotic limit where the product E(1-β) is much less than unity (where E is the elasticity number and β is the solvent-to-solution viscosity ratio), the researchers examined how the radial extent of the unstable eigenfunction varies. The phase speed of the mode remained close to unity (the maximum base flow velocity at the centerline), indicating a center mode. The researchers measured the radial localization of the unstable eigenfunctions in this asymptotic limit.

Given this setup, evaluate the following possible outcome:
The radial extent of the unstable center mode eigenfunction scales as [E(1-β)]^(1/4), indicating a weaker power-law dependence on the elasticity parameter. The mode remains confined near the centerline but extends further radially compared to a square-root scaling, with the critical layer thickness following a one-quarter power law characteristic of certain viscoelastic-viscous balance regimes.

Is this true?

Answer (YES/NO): NO